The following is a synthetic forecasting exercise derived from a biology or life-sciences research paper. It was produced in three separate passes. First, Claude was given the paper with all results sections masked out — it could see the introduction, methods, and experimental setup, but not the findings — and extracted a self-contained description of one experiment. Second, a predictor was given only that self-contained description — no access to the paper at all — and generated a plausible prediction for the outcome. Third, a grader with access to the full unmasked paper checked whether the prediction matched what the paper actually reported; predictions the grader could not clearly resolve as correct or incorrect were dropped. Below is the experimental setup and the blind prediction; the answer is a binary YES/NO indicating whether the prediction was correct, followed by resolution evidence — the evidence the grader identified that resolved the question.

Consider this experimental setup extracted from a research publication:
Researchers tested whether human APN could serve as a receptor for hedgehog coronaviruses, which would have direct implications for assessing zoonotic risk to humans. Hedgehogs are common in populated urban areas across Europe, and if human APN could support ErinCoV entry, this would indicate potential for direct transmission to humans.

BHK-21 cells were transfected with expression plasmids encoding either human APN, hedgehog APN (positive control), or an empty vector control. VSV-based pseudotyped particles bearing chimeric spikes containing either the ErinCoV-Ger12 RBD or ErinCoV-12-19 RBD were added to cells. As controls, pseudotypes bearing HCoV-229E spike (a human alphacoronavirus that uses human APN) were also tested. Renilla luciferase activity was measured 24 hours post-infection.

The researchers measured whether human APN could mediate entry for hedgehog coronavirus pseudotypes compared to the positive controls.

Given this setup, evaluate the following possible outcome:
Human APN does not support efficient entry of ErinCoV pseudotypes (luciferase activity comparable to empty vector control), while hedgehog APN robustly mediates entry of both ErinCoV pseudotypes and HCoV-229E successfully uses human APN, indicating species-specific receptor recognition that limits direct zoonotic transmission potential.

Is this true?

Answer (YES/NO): YES